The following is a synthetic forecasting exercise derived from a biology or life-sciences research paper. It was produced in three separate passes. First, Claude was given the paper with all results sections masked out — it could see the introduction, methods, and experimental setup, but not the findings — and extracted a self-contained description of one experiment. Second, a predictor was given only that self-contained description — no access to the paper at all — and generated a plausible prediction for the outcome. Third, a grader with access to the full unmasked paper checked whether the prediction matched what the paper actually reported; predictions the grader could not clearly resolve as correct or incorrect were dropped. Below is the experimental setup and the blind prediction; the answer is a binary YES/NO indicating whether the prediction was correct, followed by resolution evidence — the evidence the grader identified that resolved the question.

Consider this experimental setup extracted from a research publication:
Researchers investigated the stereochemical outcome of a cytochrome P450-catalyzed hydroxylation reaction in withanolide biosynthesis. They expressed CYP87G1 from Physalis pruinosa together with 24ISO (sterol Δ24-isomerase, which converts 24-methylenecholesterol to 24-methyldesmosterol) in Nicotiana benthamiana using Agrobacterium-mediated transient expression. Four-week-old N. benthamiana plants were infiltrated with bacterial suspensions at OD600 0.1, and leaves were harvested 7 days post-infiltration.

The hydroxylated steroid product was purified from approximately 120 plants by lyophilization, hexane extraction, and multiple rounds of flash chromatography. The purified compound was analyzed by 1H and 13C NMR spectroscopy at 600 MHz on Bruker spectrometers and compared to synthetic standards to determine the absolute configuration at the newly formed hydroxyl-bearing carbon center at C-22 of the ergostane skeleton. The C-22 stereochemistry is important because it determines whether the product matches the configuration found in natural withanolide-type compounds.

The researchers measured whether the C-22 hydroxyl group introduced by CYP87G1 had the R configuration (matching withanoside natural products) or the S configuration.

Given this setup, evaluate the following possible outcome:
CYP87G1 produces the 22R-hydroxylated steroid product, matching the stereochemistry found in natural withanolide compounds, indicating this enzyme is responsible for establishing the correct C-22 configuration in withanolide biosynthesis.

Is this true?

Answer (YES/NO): YES